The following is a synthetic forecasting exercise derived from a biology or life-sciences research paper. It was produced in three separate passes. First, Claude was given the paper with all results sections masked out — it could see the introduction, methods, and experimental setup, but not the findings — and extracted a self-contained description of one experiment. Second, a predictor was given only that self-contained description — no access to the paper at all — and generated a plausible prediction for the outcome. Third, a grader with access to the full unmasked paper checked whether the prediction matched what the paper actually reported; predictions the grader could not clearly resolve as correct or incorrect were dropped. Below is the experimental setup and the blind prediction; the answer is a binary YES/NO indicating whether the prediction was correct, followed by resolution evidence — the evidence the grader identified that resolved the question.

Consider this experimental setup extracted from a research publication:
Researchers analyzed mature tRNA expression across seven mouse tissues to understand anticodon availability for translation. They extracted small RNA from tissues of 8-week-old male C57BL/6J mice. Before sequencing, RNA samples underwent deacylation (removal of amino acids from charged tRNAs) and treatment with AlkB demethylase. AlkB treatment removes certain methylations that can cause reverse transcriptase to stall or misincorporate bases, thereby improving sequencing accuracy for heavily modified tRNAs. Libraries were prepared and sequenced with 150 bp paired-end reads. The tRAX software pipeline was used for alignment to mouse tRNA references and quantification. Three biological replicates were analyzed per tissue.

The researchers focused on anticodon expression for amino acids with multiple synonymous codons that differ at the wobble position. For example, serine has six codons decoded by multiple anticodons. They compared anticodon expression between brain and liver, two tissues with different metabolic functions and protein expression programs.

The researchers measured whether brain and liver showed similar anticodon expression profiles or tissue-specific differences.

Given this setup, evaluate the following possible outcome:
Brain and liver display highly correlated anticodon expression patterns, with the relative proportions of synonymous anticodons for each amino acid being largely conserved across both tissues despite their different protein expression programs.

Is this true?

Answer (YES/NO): YES